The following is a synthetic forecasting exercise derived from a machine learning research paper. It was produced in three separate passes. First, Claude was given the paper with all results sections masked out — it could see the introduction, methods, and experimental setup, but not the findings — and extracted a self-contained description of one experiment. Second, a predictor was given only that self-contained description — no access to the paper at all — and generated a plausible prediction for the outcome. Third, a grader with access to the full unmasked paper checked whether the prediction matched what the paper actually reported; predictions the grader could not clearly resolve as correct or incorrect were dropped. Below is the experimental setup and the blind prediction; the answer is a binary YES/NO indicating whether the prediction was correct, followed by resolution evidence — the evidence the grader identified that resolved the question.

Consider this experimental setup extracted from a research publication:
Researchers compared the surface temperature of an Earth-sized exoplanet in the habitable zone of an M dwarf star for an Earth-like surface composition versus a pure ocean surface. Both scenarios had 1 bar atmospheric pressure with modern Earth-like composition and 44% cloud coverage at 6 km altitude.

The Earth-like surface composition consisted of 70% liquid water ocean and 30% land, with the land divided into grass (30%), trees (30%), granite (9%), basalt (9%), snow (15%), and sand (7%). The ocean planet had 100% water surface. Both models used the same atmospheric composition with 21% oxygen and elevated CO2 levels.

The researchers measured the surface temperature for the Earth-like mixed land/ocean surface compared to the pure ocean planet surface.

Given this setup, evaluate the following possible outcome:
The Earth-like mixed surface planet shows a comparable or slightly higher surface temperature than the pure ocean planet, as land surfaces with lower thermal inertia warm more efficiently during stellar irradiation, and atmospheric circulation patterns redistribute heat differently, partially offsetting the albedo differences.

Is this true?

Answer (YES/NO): NO